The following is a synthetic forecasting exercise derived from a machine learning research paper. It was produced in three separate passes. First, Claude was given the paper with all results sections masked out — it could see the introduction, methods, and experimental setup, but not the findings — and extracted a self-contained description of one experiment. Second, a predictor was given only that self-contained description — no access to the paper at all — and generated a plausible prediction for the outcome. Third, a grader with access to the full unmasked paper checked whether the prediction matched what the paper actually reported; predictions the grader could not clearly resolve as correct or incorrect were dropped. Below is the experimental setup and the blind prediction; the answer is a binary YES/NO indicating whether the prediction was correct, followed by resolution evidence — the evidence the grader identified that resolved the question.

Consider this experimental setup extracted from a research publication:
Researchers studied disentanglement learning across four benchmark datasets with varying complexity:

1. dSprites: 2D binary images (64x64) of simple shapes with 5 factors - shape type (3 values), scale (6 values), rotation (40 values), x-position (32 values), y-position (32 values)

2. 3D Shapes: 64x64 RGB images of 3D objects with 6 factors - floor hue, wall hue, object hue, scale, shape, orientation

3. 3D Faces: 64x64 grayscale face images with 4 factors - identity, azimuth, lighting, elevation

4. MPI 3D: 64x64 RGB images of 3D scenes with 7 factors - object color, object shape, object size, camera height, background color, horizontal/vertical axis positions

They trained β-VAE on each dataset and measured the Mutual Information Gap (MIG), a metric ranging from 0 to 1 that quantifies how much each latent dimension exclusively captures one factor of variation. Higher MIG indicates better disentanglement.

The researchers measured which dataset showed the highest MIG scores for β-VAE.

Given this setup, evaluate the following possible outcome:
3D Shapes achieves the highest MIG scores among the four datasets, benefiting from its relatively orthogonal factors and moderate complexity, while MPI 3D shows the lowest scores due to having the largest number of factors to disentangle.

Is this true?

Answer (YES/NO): YES